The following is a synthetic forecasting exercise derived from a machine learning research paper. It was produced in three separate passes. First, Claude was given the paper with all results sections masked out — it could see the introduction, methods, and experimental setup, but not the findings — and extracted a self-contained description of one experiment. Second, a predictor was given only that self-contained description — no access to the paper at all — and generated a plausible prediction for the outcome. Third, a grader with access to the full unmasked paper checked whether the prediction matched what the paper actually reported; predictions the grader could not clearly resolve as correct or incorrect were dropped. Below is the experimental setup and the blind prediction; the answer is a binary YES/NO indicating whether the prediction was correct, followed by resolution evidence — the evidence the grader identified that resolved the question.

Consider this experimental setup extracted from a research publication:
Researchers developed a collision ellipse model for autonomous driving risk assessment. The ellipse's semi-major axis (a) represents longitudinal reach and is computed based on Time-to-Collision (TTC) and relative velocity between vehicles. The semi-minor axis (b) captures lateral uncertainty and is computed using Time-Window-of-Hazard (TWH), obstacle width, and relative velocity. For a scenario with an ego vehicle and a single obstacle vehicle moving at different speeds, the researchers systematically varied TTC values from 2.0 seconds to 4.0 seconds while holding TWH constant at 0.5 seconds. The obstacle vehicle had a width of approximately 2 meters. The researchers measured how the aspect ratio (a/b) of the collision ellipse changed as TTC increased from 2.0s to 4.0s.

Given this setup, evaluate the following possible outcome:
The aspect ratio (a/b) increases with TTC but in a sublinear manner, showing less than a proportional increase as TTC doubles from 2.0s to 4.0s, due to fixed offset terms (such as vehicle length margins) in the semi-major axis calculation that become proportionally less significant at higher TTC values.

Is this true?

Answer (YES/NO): NO